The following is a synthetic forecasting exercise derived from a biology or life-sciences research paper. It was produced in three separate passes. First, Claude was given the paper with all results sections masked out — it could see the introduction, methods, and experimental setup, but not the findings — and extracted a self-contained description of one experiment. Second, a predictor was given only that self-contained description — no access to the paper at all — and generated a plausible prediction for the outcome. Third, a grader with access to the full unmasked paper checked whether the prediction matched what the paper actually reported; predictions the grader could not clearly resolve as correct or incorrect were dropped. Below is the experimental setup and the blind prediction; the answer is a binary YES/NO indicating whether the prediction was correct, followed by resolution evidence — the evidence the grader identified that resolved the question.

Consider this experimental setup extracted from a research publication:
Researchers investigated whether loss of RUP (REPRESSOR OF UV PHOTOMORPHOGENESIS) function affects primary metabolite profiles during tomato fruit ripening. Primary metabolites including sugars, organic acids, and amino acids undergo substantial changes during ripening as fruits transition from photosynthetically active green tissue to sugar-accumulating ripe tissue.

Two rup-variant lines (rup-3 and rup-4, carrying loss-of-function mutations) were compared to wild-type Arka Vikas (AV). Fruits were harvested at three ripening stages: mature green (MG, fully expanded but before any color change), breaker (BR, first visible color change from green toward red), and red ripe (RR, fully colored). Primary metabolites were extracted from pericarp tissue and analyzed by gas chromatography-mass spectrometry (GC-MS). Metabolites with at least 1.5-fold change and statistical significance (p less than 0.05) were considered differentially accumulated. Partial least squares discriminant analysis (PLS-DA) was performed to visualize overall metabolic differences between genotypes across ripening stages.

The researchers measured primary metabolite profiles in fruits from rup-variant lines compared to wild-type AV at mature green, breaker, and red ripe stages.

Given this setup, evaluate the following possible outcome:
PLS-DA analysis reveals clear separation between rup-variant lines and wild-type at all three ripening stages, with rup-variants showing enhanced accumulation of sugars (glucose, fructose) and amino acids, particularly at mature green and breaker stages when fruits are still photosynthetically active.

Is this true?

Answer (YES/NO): NO